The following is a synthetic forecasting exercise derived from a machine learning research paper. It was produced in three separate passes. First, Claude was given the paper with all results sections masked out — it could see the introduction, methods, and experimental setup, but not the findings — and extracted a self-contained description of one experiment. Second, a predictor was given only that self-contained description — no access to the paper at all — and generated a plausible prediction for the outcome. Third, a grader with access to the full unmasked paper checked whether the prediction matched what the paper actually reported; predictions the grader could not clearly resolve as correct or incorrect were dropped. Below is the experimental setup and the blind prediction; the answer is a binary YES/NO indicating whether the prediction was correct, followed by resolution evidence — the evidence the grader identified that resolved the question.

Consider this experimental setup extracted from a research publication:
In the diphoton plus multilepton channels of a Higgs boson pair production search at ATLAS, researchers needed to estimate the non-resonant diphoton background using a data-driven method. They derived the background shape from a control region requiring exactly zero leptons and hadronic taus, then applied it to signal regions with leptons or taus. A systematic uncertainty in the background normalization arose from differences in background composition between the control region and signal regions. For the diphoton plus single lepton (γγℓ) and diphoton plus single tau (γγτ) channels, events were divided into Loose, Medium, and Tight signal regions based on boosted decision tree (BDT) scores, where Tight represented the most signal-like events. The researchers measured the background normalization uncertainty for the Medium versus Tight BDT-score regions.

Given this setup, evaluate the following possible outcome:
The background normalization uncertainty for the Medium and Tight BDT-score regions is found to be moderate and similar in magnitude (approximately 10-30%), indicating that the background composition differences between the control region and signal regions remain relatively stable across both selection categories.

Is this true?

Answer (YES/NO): NO